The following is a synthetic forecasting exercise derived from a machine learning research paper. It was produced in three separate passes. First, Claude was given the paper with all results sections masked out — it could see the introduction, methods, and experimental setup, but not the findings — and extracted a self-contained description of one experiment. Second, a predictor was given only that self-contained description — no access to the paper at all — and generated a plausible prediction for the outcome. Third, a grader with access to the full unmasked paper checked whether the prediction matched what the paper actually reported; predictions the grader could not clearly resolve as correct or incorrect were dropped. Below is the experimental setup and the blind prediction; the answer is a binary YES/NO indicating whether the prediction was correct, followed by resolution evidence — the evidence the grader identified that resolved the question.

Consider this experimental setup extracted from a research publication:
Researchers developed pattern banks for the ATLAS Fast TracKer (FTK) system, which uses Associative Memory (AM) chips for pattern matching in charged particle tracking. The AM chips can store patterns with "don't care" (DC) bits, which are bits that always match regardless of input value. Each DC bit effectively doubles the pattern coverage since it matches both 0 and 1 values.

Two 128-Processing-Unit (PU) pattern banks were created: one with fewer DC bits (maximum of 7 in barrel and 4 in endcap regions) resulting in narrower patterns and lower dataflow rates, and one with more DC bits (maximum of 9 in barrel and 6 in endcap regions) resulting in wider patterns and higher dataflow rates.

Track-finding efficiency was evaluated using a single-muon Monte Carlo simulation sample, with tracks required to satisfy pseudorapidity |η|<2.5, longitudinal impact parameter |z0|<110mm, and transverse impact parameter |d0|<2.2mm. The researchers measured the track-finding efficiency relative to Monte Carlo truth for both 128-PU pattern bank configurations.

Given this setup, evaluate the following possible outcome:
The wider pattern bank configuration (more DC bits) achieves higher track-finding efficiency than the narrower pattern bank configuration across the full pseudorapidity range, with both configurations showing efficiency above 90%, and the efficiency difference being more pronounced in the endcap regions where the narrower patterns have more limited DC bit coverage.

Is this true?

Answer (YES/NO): NO